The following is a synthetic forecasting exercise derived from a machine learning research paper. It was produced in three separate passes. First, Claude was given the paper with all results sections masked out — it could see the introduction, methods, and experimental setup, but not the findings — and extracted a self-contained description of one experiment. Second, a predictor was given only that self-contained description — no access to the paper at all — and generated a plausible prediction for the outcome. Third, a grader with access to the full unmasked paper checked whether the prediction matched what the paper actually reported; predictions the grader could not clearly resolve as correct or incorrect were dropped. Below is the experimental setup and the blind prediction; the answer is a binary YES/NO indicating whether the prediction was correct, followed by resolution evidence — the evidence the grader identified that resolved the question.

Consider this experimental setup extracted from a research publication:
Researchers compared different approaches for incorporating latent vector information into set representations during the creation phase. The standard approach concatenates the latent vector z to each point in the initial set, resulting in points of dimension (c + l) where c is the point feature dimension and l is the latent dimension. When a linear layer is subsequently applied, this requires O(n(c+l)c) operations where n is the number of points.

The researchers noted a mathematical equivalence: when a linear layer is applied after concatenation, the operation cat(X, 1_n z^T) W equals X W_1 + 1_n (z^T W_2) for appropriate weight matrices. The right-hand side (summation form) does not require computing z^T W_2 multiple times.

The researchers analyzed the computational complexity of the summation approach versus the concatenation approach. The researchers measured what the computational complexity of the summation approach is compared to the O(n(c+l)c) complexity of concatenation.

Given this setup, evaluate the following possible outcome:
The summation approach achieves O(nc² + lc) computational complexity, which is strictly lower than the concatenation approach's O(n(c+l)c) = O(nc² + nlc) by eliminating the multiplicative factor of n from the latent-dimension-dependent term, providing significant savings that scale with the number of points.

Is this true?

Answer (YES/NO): NO